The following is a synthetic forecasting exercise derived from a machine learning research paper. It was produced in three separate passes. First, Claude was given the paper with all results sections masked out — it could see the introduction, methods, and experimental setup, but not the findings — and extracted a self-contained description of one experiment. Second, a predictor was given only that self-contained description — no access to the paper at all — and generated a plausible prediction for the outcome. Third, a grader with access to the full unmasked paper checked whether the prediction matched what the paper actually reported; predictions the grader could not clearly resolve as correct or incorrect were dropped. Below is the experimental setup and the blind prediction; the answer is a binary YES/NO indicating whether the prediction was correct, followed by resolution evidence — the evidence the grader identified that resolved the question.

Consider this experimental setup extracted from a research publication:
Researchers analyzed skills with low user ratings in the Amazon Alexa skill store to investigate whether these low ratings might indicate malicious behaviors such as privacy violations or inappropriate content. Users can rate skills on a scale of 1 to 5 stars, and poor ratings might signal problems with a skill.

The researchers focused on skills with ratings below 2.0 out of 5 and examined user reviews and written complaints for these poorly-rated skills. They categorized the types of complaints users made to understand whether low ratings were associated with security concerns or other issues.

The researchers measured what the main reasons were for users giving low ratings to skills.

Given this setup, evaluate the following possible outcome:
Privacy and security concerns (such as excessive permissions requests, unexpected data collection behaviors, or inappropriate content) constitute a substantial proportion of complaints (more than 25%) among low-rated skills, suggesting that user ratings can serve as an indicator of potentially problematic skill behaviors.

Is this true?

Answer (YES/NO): NO